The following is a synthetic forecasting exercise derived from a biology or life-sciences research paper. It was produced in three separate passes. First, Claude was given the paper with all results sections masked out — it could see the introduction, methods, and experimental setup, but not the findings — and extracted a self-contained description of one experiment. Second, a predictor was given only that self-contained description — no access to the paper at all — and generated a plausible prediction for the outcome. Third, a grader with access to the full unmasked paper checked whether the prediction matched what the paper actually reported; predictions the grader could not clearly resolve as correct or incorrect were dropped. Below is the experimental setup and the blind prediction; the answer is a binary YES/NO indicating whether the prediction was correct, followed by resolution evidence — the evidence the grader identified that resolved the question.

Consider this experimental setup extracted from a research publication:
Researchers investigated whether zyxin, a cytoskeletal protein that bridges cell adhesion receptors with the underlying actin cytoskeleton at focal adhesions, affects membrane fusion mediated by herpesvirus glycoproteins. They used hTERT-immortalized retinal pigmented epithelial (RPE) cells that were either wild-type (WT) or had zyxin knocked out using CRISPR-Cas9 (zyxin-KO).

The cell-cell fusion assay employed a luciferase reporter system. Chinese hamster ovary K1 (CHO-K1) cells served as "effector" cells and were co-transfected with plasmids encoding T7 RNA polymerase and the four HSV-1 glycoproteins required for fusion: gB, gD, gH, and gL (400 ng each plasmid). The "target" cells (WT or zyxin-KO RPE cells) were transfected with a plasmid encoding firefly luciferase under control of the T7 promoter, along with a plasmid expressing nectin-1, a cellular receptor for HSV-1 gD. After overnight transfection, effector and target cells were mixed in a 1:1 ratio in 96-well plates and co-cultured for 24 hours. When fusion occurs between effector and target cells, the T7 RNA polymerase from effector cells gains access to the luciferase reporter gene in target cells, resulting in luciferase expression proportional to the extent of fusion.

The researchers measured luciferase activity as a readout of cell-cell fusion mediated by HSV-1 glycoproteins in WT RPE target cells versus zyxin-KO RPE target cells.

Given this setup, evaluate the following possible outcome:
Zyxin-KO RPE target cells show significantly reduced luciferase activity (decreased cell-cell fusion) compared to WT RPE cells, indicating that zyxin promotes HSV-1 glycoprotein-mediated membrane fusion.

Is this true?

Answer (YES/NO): NO